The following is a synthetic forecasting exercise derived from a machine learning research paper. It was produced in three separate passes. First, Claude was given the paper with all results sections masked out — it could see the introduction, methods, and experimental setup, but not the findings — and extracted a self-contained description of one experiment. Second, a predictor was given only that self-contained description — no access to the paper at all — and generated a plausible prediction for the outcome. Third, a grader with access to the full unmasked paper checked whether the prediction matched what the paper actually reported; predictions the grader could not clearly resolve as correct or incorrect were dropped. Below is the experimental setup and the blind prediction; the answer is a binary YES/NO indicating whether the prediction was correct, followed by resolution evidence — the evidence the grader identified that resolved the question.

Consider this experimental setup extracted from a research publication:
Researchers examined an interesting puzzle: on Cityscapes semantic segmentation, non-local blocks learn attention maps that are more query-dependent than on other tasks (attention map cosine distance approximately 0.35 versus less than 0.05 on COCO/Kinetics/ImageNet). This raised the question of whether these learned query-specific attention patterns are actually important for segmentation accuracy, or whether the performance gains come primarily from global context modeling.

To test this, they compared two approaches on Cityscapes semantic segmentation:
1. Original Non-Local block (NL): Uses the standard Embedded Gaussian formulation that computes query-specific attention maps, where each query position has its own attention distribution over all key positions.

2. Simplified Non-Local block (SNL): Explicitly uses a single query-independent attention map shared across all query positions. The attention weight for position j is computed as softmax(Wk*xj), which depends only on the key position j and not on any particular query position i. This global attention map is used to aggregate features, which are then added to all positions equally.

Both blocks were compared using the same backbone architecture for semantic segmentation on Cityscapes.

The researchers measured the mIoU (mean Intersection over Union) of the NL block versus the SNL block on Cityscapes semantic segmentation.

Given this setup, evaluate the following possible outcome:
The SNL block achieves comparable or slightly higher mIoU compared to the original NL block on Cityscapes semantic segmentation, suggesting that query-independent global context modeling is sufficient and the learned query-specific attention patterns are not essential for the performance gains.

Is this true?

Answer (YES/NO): NO